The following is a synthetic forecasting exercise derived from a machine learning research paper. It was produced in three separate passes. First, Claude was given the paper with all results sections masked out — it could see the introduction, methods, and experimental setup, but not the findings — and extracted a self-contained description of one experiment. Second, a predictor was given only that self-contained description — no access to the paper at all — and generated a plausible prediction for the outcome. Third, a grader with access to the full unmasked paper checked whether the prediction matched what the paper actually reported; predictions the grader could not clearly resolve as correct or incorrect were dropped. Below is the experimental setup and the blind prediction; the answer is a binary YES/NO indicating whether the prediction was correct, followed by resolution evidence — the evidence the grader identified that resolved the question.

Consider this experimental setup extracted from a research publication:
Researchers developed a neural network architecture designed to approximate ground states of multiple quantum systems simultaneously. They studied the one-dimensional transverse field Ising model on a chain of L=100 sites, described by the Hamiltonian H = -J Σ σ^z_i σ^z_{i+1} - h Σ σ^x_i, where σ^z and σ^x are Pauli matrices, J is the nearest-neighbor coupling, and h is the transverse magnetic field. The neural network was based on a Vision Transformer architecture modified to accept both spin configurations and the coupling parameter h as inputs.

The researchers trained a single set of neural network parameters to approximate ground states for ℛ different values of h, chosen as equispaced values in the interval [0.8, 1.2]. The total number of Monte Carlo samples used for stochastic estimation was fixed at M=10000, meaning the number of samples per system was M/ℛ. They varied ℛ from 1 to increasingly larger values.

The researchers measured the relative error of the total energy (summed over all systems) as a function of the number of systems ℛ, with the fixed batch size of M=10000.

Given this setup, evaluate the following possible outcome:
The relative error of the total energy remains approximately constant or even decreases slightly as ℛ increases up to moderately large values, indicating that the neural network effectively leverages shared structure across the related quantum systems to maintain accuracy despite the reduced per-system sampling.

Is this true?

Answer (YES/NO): YES